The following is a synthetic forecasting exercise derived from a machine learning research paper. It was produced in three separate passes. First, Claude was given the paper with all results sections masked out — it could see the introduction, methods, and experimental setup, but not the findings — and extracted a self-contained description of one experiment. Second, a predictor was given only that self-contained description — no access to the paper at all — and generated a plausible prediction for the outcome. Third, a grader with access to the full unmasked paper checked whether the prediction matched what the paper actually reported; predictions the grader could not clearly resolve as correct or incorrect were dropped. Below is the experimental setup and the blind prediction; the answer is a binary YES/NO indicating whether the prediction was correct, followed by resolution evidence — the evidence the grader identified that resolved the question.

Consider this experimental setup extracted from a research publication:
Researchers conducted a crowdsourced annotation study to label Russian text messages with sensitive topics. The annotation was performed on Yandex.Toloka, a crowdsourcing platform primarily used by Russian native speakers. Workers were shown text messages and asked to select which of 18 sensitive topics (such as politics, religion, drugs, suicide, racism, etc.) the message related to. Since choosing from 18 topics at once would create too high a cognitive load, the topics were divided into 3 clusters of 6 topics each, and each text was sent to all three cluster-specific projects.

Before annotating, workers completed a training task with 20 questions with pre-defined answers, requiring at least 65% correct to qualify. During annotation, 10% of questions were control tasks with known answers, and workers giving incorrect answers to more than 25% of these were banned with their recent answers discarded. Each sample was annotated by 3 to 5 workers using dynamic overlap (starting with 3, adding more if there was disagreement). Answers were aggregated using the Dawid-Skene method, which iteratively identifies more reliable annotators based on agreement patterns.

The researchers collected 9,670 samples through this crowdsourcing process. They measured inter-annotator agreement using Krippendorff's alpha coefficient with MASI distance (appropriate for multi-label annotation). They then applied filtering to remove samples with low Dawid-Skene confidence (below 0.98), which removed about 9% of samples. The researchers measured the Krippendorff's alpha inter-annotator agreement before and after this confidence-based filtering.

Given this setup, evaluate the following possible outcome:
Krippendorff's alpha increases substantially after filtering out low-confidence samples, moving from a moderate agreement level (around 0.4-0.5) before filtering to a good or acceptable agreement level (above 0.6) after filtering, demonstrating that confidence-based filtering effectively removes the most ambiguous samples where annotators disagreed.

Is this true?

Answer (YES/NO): NO